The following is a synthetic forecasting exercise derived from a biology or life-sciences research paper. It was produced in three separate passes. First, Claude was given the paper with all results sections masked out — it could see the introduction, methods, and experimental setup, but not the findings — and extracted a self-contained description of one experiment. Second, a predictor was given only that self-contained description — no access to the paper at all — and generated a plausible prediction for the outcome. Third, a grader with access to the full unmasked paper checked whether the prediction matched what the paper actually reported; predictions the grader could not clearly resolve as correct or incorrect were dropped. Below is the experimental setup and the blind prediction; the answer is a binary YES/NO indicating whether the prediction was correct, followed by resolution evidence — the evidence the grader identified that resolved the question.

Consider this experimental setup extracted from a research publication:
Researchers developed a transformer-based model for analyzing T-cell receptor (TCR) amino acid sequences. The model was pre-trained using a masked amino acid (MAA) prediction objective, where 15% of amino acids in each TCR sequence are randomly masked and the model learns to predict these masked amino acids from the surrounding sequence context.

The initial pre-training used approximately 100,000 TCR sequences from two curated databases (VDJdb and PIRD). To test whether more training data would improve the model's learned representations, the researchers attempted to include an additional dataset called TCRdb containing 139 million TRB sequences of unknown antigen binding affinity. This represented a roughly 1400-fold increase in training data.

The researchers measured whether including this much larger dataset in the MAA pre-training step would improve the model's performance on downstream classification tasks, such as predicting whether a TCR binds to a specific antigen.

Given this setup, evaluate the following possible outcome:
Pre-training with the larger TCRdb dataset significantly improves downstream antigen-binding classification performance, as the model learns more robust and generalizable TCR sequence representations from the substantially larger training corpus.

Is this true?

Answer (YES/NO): NO